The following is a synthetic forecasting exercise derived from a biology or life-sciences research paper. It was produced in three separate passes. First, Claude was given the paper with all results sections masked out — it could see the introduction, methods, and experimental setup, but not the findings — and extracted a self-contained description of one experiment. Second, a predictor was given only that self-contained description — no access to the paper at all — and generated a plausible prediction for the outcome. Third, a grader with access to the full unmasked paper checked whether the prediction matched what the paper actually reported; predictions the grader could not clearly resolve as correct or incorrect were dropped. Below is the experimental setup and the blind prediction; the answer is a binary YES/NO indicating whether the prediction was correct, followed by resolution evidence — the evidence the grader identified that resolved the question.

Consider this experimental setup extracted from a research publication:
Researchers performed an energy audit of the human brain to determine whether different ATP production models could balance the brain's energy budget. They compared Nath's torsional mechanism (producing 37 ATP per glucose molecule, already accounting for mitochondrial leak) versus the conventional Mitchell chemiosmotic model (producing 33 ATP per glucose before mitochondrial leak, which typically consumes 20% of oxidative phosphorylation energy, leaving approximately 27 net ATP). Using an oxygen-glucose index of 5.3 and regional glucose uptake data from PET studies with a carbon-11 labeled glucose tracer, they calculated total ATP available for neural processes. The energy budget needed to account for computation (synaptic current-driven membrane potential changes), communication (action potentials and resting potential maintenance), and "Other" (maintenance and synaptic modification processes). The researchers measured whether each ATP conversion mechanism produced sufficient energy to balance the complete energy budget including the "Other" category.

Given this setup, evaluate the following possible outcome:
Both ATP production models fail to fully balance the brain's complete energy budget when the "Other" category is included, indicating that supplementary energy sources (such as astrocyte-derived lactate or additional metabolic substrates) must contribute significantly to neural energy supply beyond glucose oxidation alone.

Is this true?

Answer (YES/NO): NO